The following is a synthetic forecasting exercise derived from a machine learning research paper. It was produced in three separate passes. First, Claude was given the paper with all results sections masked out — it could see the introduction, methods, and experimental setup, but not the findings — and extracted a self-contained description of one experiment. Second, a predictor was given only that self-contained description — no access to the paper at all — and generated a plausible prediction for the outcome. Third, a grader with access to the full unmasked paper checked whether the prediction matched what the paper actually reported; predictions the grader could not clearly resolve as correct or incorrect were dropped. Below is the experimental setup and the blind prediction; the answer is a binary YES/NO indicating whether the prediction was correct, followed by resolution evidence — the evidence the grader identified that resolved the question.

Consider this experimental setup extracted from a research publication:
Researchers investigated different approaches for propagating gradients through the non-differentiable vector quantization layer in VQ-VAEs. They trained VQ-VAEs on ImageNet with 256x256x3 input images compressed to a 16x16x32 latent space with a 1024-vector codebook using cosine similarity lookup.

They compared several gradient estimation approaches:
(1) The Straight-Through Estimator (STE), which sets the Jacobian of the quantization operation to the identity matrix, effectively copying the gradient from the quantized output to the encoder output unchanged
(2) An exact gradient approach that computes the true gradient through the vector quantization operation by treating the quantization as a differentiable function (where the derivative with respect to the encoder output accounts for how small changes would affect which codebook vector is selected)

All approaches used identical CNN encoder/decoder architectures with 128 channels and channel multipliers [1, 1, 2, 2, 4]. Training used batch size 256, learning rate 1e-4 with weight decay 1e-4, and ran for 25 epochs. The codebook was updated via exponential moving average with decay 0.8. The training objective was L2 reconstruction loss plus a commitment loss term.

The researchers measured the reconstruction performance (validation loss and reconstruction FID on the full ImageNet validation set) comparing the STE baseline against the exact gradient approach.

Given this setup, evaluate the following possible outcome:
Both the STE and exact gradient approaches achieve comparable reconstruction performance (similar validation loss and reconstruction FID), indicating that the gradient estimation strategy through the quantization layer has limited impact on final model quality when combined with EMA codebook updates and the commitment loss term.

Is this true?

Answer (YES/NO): NO